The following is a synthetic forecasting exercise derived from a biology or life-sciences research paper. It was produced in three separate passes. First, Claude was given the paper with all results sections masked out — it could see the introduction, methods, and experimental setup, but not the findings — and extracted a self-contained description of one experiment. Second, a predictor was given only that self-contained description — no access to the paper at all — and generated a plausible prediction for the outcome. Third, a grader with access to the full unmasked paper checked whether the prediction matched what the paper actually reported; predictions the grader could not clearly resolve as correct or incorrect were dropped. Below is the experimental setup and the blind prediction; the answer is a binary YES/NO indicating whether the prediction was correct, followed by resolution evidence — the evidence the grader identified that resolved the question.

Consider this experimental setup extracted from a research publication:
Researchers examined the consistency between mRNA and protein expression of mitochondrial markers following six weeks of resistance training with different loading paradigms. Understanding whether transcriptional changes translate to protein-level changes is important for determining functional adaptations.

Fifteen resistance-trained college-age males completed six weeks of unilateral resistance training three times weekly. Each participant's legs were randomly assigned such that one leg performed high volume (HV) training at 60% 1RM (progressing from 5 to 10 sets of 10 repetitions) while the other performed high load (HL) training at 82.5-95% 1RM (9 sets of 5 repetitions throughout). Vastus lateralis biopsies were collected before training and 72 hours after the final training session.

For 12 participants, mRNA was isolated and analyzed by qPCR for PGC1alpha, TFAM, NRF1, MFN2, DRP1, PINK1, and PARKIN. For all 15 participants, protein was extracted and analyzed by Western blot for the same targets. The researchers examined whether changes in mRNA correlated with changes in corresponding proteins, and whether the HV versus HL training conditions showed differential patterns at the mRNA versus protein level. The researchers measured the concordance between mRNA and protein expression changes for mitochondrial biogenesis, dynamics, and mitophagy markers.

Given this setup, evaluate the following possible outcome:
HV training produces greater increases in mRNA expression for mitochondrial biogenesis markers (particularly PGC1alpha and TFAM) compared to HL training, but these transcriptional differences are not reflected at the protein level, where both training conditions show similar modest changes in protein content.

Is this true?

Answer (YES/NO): NO